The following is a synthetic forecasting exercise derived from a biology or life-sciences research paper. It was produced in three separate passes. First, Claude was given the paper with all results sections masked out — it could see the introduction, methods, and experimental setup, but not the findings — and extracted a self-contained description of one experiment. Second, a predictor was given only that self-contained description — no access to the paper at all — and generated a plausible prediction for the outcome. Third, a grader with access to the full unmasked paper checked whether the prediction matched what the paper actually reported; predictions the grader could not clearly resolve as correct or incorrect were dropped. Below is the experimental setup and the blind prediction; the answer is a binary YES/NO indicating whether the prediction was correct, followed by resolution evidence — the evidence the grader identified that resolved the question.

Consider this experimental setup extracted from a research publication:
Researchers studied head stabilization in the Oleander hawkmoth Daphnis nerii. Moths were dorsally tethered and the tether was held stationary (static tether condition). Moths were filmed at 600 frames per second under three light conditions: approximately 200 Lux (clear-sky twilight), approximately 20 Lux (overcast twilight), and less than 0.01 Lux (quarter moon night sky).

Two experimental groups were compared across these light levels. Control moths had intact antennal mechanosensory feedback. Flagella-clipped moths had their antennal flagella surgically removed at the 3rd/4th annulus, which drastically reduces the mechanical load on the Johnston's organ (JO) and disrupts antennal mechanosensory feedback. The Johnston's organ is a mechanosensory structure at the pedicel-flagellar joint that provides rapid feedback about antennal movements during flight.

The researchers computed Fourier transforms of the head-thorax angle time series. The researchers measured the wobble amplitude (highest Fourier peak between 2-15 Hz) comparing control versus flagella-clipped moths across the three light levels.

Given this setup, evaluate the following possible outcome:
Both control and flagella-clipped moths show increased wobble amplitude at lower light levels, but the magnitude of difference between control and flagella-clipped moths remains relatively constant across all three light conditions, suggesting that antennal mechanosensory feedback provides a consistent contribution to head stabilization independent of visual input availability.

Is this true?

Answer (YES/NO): NO